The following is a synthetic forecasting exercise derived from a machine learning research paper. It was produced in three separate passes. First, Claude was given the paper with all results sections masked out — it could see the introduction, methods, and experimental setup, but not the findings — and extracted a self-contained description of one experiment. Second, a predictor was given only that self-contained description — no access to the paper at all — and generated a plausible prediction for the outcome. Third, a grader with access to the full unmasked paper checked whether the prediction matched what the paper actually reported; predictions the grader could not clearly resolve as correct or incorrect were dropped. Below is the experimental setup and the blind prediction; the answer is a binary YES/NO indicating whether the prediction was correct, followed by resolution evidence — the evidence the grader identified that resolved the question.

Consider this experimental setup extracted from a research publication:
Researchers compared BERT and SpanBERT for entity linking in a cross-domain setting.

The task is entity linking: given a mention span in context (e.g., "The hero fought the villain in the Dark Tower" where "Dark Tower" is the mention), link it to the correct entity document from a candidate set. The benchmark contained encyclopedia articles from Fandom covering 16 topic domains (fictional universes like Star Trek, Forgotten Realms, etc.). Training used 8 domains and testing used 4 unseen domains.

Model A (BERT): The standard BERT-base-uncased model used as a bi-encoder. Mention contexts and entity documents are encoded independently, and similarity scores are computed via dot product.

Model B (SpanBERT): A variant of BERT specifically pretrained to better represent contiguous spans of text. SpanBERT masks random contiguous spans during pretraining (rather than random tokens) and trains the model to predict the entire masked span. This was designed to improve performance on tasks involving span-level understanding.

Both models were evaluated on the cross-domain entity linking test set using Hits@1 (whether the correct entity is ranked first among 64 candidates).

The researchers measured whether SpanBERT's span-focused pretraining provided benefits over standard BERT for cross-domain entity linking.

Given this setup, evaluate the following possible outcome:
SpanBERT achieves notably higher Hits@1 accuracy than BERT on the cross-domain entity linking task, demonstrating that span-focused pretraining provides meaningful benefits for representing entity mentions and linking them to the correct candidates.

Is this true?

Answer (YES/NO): NO